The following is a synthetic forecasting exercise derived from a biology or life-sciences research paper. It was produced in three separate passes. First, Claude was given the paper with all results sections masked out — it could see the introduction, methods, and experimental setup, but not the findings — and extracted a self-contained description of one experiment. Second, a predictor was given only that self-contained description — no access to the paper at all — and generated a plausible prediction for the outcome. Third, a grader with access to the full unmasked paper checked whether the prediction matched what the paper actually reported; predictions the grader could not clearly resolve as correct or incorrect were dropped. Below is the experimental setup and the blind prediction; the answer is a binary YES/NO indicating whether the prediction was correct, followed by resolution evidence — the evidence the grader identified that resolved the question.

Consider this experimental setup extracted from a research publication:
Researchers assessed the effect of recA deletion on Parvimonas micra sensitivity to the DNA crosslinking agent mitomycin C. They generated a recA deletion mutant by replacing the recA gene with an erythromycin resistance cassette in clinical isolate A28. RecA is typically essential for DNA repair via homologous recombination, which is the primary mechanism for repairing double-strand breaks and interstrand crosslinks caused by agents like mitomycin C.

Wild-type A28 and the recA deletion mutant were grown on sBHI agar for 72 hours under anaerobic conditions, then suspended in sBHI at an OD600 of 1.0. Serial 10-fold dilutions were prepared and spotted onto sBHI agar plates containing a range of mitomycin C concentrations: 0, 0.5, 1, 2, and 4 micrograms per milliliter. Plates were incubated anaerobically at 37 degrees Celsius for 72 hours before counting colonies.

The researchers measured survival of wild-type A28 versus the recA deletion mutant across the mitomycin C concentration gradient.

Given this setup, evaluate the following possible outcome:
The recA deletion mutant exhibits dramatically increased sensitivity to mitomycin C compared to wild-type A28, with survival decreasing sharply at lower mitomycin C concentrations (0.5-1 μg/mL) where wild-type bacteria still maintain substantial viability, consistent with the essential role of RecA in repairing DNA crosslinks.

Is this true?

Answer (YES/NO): NO